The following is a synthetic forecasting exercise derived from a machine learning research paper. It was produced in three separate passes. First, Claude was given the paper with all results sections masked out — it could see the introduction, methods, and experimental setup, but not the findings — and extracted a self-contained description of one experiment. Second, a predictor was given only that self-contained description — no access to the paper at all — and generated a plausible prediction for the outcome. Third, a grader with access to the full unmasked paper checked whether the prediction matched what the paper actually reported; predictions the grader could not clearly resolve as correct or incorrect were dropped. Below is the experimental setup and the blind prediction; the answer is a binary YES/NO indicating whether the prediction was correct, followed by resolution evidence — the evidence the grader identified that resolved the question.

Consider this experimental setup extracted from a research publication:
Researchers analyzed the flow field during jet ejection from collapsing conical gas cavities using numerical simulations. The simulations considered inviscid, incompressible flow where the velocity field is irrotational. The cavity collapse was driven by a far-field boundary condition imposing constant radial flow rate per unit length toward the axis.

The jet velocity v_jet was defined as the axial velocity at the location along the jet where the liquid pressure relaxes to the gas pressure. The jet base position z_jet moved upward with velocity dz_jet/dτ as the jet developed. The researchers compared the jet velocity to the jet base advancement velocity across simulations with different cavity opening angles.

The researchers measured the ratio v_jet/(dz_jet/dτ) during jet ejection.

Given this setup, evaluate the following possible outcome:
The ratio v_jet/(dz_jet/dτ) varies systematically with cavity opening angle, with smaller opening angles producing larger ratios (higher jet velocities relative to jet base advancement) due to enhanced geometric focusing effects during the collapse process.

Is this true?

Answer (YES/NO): NO